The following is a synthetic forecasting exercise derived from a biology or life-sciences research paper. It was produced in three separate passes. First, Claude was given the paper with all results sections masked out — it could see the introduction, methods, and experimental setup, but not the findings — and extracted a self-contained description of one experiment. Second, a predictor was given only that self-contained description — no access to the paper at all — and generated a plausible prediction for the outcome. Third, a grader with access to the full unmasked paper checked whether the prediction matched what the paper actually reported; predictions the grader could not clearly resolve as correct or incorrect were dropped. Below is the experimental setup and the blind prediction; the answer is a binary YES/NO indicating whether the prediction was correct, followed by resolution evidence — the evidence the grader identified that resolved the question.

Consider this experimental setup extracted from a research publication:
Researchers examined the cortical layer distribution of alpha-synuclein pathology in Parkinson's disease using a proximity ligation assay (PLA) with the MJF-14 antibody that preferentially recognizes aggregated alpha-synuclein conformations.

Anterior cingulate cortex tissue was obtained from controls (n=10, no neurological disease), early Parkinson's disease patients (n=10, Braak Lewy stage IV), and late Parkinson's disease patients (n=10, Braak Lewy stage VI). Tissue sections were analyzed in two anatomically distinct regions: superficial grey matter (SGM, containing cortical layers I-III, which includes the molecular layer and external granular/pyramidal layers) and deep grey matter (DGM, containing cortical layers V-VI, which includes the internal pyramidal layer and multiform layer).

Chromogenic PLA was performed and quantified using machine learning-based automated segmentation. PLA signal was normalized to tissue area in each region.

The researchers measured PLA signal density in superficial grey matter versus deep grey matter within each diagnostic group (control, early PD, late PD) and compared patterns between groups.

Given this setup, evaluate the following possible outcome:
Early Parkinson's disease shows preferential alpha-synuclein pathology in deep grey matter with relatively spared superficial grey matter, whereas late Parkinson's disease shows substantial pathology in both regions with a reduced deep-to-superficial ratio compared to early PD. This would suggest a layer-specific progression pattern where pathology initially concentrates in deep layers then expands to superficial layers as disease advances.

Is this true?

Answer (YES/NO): NO